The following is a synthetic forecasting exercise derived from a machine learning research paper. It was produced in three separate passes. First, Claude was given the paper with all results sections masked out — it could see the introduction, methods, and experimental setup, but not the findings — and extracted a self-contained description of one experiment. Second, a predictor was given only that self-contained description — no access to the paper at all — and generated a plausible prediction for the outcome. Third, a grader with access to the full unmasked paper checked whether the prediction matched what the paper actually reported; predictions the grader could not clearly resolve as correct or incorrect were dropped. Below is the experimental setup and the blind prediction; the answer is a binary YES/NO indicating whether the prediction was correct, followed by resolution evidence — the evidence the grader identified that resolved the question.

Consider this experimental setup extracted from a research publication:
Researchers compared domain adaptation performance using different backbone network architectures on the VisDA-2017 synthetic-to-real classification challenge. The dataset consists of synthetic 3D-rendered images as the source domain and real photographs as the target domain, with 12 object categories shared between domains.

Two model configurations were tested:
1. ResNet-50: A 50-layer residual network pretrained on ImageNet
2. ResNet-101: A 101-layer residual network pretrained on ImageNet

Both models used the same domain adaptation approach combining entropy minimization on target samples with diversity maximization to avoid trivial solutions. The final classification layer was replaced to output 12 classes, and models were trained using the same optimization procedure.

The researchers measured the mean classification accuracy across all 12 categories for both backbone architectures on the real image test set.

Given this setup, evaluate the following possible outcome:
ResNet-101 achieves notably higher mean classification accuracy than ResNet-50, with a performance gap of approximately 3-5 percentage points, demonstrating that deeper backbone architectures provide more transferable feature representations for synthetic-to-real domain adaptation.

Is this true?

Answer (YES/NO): NO